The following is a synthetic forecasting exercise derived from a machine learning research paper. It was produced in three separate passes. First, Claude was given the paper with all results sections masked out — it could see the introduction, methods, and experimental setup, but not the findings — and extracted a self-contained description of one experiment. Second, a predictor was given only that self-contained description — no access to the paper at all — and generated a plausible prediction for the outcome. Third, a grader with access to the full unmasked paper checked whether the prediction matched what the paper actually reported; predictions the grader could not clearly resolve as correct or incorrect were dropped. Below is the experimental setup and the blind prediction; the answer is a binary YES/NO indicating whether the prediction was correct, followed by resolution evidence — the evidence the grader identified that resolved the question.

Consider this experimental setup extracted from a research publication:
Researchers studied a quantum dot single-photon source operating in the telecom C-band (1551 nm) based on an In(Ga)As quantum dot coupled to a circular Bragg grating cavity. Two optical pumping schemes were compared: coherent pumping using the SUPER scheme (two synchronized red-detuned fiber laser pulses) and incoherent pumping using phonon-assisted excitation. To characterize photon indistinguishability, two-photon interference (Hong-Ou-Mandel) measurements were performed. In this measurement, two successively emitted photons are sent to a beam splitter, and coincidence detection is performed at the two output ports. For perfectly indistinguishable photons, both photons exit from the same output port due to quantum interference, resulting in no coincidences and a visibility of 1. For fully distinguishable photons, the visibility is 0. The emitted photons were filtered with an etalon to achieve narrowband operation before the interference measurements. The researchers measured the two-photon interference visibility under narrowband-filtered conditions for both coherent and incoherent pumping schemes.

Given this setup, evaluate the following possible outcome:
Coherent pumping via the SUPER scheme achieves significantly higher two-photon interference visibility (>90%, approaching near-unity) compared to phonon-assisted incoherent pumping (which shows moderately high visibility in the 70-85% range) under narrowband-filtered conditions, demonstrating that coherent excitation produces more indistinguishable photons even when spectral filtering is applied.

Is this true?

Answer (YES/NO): NO